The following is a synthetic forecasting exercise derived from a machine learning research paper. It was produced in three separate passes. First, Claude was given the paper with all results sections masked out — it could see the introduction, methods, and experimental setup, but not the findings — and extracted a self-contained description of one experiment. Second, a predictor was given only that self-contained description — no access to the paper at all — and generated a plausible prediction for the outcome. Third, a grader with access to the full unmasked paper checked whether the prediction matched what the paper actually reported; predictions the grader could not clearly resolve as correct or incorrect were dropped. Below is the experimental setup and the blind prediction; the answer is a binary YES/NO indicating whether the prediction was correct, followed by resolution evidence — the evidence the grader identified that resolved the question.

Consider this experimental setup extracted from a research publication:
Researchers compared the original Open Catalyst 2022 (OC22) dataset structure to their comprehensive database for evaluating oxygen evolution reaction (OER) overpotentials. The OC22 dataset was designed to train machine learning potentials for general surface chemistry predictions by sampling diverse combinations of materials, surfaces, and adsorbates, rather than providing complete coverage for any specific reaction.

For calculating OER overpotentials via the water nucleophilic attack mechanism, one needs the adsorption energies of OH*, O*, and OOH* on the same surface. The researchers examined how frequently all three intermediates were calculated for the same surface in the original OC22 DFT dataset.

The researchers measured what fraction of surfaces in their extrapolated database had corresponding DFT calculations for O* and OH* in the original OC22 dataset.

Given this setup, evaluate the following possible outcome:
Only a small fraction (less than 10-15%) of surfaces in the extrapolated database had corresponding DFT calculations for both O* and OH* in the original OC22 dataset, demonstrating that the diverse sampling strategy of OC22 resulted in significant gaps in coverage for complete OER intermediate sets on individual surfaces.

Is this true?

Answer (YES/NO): YES